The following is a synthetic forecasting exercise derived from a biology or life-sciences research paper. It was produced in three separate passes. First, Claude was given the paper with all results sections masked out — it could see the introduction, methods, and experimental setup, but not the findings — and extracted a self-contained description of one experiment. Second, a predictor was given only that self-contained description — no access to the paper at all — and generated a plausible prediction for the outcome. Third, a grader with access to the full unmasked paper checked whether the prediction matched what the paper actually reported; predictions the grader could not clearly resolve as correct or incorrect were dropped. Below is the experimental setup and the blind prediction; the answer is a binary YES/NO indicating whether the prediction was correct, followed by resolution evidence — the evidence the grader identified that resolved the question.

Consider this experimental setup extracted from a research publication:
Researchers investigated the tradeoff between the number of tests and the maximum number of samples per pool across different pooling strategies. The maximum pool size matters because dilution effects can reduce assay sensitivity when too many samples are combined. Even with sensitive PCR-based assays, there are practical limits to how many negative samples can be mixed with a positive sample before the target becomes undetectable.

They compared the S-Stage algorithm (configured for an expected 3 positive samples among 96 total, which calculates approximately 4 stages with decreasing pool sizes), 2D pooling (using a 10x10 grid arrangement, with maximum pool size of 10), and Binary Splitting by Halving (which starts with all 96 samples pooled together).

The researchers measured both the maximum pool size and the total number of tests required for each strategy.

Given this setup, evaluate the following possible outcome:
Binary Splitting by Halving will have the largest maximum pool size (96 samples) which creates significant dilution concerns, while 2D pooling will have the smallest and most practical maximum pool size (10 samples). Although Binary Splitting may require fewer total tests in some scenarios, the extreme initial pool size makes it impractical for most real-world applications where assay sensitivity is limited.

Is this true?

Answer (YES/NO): YES